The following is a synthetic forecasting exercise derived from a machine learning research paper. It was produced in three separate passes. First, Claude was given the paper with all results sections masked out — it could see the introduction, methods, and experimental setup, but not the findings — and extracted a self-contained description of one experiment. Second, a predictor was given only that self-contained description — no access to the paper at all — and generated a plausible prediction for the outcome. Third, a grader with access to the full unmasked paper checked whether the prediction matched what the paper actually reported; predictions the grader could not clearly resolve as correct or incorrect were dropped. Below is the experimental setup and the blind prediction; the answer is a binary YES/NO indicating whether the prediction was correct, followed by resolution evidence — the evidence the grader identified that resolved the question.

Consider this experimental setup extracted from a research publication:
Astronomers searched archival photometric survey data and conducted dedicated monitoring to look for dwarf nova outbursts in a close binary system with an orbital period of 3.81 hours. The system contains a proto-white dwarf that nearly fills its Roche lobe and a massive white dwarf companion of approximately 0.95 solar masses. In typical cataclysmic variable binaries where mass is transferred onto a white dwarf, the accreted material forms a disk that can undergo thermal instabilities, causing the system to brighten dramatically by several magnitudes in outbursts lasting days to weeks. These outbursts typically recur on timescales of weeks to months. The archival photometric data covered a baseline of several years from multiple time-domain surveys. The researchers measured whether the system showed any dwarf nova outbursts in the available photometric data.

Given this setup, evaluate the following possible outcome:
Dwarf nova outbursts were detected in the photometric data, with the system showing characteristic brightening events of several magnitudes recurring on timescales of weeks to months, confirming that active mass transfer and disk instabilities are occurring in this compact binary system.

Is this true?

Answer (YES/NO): NO